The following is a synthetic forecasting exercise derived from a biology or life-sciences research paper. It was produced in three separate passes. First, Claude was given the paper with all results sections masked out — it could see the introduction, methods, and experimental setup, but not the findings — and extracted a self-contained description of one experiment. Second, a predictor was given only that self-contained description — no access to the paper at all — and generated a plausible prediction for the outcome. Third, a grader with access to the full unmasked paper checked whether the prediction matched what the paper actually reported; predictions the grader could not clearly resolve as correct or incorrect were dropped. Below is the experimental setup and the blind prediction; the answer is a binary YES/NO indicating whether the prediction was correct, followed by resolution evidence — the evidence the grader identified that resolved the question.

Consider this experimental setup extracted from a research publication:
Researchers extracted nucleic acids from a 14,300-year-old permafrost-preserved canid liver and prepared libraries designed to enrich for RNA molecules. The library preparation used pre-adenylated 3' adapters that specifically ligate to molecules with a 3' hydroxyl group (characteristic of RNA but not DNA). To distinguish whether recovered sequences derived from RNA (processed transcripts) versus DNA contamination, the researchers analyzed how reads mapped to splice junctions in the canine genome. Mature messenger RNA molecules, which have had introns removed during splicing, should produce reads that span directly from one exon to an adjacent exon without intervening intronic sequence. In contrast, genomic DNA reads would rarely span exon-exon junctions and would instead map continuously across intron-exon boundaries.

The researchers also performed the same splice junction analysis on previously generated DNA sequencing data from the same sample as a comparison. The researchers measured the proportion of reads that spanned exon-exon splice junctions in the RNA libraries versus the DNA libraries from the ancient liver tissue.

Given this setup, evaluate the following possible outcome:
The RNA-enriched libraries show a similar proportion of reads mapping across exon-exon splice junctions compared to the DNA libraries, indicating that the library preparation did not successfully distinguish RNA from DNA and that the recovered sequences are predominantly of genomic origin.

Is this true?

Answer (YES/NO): NO